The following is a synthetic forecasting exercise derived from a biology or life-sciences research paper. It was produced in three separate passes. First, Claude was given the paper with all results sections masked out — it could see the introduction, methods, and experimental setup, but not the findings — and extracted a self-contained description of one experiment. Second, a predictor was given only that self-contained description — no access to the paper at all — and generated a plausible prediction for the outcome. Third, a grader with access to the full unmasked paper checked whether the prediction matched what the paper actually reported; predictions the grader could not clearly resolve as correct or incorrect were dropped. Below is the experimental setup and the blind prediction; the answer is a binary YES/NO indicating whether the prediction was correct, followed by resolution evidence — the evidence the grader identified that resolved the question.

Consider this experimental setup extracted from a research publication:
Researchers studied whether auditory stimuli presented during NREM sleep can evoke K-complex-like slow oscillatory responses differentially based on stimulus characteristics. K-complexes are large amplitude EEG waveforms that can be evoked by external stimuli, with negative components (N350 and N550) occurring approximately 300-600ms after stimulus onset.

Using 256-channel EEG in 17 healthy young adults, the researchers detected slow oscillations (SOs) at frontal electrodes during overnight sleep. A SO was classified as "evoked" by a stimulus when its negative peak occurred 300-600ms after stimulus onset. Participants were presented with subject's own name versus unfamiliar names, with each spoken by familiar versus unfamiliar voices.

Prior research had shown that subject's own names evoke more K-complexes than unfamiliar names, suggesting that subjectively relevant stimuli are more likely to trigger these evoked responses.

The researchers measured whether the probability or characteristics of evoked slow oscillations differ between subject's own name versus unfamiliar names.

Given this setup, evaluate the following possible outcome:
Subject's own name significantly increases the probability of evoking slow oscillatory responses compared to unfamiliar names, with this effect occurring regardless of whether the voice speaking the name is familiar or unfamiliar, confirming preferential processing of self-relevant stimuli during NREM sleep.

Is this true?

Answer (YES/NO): NO